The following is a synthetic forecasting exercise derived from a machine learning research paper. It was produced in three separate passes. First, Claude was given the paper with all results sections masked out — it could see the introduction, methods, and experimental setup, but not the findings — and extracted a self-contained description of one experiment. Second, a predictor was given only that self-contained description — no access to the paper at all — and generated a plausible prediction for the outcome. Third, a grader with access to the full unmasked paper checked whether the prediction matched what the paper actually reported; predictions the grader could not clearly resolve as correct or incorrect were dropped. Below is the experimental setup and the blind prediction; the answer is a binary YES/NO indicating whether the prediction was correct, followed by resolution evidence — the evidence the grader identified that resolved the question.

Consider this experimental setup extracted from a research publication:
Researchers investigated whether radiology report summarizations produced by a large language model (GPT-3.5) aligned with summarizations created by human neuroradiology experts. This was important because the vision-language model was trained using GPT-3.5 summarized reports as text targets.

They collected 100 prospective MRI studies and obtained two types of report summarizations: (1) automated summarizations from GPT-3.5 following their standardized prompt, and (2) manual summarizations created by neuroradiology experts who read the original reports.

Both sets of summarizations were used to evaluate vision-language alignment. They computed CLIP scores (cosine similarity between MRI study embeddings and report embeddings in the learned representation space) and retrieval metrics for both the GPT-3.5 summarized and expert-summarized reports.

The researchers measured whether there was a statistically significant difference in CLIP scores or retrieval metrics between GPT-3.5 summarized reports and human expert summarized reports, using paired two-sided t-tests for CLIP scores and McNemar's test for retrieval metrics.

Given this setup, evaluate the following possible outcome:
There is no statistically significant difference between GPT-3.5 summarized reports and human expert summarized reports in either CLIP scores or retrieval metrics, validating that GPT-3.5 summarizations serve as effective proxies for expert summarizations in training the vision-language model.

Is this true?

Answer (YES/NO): YES